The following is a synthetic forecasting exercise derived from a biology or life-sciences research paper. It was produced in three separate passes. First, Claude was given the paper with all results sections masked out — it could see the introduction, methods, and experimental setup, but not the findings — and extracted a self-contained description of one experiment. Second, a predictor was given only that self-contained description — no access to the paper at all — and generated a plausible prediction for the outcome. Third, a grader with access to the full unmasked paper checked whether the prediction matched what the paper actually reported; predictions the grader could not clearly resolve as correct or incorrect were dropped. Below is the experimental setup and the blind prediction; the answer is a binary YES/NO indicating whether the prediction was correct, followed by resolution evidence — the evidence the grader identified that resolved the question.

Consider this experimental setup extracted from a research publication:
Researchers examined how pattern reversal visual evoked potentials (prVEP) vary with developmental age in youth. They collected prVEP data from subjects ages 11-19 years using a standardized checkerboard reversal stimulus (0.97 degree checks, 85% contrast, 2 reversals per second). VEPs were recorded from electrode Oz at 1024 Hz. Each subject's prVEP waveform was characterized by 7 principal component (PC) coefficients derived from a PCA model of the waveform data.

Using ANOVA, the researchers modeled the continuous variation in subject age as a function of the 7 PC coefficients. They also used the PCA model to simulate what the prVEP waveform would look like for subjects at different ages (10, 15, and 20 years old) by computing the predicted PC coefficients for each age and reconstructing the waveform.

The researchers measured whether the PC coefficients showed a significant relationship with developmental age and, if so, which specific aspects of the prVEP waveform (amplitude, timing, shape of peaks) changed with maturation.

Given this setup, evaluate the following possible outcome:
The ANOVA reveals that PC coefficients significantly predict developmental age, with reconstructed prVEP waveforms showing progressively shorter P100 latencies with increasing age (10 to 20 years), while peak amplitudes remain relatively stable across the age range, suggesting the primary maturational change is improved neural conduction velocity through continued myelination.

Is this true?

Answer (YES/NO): NO